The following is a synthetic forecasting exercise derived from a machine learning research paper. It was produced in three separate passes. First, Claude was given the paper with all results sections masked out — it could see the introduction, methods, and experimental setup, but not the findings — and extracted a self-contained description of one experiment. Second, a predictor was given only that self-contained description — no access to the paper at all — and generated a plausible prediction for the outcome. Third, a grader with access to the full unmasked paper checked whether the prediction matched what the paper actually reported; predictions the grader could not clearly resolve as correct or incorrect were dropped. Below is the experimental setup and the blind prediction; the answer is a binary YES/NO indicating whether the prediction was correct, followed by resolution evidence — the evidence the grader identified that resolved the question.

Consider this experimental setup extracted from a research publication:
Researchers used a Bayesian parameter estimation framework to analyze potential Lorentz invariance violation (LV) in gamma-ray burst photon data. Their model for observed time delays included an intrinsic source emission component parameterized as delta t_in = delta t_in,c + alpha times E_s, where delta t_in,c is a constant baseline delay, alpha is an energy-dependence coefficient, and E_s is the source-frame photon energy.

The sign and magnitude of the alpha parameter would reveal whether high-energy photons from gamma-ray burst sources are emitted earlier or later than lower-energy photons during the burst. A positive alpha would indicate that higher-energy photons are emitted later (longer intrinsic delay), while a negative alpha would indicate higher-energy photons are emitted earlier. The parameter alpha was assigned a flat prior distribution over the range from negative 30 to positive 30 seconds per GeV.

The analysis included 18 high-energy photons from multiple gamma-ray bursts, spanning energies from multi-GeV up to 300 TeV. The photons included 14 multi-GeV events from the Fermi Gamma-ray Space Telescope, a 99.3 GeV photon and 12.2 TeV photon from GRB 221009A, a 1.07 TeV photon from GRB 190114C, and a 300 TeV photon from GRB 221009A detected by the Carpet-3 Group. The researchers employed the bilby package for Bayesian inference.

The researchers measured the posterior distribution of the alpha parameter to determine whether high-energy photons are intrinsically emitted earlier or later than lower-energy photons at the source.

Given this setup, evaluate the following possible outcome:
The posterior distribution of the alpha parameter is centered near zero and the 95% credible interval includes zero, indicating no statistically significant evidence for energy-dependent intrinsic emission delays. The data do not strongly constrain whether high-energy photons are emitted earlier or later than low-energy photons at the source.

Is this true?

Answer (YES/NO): NO